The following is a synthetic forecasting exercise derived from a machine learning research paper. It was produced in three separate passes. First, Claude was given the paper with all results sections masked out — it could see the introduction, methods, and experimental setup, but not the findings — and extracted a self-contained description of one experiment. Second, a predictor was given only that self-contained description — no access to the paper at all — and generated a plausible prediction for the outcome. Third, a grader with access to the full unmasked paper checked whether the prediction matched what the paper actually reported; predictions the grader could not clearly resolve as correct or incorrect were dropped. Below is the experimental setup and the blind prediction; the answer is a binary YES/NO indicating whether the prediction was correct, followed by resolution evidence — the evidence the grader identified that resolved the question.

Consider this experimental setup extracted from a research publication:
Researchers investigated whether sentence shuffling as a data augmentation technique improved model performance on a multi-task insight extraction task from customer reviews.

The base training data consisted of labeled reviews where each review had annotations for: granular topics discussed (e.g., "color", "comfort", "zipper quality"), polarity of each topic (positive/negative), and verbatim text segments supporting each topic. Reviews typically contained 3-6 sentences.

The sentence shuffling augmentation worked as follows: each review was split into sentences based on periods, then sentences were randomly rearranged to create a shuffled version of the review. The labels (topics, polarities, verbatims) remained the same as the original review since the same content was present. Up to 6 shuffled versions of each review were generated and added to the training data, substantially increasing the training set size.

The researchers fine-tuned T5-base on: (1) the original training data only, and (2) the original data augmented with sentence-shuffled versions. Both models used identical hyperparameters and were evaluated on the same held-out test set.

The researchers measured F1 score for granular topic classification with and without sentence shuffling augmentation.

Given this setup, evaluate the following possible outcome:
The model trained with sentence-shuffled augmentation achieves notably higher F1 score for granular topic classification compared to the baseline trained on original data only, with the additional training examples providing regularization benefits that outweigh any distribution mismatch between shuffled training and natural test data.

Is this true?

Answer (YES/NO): NO